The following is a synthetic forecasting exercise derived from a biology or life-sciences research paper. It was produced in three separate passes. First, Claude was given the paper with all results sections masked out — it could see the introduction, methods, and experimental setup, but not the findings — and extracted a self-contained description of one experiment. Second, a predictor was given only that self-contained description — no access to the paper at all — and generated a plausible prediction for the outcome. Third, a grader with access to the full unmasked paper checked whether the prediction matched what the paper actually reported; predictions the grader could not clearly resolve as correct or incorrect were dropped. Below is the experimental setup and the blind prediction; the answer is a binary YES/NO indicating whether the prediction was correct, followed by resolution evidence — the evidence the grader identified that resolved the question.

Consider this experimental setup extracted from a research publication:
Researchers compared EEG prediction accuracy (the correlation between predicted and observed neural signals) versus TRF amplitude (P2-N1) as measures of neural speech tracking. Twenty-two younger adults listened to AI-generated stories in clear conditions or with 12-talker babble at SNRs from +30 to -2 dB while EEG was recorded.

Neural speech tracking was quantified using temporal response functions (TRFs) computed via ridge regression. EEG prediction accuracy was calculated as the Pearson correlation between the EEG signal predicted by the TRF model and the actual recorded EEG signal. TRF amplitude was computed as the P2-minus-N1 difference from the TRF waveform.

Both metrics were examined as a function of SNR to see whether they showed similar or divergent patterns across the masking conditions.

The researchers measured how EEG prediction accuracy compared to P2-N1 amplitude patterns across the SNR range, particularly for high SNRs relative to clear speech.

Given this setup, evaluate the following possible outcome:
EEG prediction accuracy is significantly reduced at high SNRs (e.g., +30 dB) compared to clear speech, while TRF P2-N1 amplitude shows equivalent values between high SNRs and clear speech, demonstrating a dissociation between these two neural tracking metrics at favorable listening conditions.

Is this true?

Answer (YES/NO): NO